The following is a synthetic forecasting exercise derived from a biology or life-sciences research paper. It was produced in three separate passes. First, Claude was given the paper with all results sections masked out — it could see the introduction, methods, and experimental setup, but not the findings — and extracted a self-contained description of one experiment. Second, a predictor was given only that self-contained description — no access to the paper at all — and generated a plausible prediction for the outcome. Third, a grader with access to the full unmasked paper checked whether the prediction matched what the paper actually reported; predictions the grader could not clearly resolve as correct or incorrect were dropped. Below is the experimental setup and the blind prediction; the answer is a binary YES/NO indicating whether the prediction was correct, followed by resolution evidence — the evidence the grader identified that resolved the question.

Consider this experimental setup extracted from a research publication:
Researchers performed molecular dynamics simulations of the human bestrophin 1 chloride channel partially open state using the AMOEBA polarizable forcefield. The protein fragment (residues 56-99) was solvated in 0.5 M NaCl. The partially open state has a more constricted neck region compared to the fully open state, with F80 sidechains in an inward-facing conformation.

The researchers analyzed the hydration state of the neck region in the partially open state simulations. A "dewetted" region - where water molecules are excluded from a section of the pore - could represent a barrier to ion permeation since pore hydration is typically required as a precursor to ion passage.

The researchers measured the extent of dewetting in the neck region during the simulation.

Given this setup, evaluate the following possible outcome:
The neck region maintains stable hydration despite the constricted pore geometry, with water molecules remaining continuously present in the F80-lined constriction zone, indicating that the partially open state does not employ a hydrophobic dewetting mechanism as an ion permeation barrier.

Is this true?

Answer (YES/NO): NO